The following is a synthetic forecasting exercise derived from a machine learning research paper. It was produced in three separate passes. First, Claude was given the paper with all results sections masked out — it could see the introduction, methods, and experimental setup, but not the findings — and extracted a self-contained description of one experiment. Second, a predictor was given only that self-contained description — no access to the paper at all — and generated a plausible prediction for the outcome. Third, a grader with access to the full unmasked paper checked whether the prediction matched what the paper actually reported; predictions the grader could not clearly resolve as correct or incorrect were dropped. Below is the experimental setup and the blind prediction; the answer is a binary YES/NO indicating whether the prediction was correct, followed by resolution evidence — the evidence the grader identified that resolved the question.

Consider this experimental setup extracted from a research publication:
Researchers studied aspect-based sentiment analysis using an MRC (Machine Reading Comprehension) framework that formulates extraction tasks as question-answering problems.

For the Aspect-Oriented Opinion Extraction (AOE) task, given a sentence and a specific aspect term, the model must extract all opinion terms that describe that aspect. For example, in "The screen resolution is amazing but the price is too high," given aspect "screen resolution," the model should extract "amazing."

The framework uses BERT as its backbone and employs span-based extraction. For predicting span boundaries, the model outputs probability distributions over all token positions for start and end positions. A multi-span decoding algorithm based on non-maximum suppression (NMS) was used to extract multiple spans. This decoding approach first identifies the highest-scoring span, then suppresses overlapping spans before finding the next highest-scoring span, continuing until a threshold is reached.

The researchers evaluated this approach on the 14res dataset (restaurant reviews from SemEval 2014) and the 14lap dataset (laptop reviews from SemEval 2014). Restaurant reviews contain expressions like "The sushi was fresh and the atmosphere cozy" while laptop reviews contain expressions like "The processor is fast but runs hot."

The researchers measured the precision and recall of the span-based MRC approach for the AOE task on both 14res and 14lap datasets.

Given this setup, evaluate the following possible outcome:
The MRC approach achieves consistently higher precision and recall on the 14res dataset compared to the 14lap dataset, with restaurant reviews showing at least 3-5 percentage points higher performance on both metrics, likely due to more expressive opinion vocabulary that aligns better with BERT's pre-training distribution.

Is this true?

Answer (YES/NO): NO